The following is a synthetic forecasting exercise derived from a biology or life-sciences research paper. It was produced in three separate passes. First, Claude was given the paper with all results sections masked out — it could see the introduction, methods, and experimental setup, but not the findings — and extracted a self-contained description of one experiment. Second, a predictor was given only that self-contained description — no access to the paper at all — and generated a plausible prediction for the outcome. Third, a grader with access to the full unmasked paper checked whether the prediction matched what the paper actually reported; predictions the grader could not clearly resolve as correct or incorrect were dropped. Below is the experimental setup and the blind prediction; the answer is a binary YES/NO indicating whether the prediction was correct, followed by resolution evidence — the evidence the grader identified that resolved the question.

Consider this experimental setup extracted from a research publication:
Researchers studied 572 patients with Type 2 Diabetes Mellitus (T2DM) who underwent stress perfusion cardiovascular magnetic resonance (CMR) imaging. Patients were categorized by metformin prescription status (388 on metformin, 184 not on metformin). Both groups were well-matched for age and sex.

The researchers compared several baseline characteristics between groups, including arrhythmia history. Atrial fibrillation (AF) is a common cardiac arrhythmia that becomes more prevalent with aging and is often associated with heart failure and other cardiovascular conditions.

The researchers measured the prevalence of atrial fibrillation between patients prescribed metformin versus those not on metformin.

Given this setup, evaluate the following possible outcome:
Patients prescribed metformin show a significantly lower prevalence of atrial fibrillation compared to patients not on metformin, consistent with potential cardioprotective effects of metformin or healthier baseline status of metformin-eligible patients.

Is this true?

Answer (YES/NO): YES